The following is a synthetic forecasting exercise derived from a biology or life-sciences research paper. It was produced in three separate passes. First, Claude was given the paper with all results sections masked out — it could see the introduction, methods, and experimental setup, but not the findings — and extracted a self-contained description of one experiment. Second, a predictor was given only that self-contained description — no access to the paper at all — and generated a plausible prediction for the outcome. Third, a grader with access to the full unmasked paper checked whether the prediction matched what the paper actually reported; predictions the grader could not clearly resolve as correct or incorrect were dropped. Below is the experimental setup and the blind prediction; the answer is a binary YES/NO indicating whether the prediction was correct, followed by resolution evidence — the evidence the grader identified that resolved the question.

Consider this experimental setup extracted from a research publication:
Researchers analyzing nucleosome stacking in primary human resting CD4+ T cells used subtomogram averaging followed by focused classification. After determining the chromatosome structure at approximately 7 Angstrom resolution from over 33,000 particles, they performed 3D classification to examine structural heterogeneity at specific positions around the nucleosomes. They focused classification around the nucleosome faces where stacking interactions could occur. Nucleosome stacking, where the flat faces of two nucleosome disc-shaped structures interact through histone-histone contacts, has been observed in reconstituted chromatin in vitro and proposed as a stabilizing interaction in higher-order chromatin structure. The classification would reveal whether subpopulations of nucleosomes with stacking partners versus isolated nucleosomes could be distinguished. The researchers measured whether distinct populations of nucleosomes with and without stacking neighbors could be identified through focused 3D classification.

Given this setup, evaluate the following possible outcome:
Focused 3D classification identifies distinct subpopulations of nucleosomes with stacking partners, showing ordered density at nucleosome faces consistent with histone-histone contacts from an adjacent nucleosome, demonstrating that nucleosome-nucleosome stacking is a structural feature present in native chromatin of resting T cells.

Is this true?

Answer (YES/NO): YES